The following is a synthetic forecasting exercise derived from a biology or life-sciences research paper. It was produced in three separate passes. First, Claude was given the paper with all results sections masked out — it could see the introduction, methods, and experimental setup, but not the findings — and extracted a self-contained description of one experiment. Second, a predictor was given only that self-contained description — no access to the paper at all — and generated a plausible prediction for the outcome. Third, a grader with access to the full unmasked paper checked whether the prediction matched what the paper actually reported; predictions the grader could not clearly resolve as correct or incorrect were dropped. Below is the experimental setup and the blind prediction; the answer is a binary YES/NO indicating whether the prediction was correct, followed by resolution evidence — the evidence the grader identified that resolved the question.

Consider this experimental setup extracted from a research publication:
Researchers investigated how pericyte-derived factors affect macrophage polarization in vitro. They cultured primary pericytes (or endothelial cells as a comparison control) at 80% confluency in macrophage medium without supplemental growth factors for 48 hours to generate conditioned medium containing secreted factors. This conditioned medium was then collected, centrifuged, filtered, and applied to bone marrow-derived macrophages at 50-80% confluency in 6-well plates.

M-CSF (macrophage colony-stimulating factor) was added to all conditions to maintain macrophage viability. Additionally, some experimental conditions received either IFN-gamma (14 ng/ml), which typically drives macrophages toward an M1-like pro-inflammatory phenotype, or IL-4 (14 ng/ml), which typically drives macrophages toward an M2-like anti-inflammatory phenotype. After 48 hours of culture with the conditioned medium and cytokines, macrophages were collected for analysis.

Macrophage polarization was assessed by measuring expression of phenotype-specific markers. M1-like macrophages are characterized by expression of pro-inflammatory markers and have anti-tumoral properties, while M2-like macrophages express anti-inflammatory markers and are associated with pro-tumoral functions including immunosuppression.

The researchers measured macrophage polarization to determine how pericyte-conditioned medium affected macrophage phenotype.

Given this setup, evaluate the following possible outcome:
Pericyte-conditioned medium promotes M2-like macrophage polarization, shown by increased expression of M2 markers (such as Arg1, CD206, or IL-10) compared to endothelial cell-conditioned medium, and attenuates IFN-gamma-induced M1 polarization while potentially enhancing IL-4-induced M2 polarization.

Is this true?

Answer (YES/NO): NO